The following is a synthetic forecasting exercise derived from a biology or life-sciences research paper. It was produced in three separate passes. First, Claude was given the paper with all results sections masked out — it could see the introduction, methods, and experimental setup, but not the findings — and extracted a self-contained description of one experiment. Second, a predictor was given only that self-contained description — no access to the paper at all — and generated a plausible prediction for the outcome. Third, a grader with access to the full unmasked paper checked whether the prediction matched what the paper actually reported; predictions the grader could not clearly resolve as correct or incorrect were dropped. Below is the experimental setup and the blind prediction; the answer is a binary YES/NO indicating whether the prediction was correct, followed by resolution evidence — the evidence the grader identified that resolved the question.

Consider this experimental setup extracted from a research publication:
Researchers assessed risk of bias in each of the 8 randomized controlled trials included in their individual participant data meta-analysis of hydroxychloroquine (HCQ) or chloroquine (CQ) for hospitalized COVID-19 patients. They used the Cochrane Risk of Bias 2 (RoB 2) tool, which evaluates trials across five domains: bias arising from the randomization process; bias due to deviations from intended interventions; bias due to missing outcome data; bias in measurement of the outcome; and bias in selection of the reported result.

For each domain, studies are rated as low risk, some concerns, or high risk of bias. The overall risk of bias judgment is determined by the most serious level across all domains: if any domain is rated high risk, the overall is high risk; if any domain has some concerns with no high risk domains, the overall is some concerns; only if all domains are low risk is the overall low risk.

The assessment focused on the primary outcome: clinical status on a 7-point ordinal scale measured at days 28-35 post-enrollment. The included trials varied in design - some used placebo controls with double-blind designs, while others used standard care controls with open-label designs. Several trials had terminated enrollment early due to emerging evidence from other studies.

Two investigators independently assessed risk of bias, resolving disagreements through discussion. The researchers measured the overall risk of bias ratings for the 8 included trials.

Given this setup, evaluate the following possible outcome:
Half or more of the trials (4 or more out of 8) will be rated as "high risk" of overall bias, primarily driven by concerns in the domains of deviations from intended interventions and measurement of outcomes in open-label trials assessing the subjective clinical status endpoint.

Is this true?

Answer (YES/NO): NO